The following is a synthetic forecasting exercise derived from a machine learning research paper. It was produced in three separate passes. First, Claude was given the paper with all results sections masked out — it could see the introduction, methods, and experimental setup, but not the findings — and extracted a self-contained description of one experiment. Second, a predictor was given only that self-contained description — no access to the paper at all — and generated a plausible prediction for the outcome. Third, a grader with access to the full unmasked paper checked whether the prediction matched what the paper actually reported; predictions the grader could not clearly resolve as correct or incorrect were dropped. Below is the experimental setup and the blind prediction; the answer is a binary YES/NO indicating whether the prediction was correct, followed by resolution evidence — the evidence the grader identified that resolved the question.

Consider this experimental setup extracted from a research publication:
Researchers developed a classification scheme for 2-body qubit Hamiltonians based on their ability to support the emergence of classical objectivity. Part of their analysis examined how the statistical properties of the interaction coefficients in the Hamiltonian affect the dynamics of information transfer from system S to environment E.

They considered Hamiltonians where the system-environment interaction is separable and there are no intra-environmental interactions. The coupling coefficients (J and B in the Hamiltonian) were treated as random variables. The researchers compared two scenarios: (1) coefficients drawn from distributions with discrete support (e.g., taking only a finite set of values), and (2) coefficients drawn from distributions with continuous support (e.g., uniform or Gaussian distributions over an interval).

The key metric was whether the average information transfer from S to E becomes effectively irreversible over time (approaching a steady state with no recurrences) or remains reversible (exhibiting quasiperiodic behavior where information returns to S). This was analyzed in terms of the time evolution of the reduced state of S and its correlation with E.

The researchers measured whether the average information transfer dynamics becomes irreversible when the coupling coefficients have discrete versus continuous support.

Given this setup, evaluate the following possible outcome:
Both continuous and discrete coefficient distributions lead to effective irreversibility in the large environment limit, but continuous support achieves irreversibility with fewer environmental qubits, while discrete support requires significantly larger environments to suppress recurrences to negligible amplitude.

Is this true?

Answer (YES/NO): NO